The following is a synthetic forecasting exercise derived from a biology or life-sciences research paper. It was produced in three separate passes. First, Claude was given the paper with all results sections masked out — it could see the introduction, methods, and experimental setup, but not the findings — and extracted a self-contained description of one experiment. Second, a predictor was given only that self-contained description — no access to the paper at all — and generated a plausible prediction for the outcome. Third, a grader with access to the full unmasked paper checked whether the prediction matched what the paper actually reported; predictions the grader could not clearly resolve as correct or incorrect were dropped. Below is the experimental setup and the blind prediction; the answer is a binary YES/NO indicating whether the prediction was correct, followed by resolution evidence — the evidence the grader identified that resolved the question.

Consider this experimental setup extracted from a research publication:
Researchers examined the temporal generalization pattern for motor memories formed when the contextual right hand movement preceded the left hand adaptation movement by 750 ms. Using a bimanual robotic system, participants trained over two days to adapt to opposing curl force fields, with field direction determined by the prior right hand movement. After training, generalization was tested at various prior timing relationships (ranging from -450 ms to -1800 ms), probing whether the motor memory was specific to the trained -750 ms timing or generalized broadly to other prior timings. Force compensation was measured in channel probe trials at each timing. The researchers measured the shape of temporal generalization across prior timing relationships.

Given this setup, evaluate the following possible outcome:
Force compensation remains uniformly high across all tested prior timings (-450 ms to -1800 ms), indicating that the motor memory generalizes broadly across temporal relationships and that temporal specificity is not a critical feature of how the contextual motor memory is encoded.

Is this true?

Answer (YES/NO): NO